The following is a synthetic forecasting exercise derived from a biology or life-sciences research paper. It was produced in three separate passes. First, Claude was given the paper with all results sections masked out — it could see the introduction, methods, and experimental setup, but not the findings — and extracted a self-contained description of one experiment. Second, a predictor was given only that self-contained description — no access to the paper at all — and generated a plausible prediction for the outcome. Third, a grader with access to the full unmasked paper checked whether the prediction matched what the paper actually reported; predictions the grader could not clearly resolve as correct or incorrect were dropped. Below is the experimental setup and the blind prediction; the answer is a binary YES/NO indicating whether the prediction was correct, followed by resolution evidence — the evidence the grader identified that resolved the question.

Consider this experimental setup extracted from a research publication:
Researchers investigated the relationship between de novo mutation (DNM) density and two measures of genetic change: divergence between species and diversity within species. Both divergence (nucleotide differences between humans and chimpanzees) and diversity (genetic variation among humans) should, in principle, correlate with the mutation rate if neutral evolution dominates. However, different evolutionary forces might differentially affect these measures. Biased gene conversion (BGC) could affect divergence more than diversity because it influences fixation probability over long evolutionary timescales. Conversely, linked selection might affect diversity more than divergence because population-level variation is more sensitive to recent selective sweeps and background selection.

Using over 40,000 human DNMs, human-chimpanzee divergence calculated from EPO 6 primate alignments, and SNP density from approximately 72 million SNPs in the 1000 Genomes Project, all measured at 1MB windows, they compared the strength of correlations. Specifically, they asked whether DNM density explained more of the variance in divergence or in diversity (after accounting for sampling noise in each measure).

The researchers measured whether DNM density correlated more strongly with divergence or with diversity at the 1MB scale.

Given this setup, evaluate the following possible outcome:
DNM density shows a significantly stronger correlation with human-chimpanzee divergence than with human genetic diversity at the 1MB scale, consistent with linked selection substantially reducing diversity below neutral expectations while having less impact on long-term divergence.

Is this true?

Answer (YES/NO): NO